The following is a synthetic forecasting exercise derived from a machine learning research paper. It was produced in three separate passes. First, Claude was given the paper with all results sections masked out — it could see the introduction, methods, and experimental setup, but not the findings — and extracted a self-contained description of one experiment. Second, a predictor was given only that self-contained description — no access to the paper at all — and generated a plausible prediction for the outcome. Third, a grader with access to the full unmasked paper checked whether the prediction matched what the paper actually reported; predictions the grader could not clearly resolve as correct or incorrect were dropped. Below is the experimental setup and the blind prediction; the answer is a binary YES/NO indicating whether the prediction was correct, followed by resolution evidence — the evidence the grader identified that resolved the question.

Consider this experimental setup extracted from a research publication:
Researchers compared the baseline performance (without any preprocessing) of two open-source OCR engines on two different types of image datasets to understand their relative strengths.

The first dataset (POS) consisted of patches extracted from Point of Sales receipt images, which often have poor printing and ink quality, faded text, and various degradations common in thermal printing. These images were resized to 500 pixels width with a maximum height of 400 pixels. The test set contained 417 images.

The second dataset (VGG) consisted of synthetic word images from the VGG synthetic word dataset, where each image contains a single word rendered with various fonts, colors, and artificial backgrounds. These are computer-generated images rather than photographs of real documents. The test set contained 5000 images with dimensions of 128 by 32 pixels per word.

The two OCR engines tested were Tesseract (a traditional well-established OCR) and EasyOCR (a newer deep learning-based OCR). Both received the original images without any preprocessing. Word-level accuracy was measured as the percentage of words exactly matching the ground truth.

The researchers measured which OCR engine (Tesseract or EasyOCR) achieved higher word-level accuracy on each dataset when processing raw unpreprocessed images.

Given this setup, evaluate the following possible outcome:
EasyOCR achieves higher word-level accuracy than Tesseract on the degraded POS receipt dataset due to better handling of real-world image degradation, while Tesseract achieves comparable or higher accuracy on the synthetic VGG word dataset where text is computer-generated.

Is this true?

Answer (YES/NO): NO